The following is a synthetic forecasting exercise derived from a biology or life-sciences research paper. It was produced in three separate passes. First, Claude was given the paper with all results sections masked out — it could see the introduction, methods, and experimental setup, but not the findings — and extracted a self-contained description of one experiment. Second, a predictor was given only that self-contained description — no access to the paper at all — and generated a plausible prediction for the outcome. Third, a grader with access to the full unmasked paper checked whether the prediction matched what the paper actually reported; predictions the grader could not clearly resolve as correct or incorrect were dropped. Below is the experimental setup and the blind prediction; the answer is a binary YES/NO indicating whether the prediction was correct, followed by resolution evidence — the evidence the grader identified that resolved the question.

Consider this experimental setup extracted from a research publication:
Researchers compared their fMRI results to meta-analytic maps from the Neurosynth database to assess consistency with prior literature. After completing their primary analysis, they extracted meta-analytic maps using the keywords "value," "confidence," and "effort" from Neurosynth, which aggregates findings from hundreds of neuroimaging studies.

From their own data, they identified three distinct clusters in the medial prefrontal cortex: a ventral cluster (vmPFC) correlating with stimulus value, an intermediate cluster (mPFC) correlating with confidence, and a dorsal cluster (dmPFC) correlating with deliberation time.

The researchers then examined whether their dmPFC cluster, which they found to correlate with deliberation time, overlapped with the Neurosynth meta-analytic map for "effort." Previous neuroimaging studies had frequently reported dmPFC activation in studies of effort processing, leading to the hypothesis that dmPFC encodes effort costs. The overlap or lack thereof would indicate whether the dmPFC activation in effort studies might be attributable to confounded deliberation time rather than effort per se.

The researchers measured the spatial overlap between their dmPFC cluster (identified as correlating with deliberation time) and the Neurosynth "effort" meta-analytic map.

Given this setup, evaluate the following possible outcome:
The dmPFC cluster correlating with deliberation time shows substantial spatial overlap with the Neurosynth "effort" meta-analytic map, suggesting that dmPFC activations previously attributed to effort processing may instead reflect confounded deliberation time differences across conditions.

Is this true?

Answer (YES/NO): YES